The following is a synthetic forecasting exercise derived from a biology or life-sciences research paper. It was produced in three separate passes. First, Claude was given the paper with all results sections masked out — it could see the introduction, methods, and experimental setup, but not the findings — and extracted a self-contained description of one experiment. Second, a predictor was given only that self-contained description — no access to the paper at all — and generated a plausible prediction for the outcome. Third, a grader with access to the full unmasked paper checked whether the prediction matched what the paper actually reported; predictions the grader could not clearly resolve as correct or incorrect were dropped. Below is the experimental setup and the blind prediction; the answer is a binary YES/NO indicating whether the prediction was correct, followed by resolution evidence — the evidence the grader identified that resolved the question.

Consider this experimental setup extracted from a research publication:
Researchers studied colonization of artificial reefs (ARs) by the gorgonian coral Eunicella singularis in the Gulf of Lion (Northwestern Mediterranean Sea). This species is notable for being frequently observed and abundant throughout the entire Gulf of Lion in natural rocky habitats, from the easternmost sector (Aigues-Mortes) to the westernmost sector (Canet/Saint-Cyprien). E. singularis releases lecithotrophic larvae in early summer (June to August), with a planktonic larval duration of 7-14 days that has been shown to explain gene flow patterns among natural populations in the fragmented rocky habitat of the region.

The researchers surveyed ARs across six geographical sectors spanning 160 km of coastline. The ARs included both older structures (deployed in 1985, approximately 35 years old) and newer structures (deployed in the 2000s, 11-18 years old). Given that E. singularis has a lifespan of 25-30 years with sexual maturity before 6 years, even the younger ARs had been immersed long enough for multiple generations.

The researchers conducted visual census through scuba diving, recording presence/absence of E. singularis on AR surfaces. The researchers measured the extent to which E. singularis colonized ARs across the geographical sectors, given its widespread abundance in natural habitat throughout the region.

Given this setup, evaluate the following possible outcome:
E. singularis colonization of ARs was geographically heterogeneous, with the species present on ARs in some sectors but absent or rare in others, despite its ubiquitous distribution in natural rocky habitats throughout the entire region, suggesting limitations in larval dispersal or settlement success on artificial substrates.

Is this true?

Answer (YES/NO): YES